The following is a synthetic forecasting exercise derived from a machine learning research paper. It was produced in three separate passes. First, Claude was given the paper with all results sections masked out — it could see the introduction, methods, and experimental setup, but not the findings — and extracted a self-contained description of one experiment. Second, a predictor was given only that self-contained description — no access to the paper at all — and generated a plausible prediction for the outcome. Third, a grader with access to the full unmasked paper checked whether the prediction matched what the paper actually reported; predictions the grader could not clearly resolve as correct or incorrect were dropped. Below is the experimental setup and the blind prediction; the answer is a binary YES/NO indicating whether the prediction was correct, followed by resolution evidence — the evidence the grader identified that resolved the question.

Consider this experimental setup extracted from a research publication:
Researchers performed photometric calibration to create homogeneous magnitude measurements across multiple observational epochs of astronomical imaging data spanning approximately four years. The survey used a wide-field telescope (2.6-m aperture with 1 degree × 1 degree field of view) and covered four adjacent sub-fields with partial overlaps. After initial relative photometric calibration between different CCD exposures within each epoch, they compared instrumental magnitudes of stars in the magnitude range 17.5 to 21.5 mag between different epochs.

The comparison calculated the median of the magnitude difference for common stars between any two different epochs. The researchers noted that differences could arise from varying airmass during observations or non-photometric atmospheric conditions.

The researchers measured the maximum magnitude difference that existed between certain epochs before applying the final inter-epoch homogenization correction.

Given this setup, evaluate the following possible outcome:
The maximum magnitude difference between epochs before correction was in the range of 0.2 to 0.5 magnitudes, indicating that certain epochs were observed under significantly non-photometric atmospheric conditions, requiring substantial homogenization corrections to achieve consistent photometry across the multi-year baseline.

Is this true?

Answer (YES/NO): NO